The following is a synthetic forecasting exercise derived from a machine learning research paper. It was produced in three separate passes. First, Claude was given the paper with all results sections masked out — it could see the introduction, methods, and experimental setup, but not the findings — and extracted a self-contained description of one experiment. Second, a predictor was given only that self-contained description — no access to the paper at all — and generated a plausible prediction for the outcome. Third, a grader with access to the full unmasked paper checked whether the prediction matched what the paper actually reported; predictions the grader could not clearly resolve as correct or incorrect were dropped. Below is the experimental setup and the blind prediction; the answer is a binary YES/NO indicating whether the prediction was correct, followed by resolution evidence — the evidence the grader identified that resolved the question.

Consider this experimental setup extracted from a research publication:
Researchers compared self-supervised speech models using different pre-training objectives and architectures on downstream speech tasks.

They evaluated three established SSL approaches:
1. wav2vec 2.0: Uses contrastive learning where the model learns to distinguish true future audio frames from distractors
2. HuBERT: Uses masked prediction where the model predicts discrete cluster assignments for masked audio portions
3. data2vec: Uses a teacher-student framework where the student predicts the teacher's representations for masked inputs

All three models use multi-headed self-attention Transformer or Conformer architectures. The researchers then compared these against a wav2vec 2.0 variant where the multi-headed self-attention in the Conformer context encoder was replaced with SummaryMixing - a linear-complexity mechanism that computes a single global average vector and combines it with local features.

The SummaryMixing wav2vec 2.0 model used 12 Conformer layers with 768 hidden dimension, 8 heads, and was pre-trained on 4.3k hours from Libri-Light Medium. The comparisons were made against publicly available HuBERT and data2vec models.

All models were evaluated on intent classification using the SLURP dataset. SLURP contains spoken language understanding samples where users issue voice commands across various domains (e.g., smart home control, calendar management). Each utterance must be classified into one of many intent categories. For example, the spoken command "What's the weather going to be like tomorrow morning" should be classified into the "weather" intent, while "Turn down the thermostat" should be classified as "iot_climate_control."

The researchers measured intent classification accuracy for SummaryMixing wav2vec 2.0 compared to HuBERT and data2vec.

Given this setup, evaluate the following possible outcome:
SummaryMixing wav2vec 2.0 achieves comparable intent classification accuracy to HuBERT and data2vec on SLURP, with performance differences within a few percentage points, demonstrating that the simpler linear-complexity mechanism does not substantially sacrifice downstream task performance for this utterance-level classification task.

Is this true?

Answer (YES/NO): NO